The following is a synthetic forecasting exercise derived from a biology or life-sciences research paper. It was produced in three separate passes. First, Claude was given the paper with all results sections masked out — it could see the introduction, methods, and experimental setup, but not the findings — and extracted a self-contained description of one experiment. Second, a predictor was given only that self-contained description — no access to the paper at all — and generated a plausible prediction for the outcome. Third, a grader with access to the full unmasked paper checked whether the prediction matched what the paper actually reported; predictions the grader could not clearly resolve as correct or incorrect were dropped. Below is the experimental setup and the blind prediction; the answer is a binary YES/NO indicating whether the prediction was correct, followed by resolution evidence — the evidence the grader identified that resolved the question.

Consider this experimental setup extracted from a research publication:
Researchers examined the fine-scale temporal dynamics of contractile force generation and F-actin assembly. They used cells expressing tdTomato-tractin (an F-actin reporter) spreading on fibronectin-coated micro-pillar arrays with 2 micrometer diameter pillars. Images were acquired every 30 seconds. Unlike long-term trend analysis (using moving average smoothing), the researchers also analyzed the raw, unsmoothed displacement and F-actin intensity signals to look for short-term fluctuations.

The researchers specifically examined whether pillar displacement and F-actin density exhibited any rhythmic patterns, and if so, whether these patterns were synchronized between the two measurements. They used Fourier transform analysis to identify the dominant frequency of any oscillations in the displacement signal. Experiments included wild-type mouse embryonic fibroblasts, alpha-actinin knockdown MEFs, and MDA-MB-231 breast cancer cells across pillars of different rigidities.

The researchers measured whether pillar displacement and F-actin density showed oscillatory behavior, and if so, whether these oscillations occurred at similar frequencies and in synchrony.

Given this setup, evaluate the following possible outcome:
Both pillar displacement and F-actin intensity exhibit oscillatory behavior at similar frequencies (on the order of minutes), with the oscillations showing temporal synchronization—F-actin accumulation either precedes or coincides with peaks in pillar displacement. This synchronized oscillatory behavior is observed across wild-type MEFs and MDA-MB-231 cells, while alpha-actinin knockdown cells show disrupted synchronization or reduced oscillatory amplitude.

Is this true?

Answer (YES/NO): NO